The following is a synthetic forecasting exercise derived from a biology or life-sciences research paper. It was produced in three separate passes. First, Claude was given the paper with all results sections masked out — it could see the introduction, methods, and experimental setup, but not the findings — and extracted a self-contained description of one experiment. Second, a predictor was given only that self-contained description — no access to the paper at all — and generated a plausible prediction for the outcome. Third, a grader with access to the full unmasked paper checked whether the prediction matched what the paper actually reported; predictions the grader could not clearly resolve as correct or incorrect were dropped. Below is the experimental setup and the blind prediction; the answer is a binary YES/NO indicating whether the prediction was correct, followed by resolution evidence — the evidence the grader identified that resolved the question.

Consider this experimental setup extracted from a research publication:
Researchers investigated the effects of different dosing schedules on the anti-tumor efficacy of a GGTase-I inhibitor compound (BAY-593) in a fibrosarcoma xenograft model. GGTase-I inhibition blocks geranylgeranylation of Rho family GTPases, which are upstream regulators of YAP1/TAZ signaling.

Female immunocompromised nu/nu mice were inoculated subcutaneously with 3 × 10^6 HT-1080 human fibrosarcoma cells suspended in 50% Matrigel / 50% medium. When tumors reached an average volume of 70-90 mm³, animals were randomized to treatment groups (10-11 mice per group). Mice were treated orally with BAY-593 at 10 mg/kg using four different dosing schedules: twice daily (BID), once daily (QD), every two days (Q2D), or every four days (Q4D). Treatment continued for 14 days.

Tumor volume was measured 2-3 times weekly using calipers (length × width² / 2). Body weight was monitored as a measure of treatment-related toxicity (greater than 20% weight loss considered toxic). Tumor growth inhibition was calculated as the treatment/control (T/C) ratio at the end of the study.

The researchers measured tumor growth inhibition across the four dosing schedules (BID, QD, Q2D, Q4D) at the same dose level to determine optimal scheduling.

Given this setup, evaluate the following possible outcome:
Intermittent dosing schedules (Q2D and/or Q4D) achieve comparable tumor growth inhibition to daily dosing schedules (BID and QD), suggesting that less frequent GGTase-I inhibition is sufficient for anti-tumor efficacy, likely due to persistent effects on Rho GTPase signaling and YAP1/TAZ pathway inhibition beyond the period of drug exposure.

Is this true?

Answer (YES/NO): NO